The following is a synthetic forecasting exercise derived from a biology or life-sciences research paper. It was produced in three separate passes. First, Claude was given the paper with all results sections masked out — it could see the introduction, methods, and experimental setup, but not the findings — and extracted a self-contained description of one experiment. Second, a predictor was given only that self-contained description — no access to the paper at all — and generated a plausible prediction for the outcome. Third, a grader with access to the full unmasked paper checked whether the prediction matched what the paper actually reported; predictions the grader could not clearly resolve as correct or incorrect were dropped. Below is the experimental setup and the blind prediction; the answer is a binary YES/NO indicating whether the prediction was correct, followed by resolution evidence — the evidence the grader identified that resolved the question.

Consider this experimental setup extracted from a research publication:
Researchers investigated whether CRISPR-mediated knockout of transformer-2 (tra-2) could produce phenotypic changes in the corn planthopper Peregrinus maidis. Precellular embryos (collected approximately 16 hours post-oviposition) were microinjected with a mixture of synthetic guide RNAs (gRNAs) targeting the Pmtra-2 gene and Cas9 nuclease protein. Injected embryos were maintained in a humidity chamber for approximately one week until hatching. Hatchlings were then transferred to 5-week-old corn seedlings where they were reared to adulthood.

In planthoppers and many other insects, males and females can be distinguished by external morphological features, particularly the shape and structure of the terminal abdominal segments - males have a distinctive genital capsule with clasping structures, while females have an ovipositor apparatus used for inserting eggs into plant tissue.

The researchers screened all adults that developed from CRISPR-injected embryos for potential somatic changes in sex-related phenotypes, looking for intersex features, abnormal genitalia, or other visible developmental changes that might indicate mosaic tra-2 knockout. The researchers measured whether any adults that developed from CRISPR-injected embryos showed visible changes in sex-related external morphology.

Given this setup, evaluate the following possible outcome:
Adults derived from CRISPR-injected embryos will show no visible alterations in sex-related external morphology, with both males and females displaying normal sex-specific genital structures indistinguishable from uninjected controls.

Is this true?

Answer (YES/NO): NO